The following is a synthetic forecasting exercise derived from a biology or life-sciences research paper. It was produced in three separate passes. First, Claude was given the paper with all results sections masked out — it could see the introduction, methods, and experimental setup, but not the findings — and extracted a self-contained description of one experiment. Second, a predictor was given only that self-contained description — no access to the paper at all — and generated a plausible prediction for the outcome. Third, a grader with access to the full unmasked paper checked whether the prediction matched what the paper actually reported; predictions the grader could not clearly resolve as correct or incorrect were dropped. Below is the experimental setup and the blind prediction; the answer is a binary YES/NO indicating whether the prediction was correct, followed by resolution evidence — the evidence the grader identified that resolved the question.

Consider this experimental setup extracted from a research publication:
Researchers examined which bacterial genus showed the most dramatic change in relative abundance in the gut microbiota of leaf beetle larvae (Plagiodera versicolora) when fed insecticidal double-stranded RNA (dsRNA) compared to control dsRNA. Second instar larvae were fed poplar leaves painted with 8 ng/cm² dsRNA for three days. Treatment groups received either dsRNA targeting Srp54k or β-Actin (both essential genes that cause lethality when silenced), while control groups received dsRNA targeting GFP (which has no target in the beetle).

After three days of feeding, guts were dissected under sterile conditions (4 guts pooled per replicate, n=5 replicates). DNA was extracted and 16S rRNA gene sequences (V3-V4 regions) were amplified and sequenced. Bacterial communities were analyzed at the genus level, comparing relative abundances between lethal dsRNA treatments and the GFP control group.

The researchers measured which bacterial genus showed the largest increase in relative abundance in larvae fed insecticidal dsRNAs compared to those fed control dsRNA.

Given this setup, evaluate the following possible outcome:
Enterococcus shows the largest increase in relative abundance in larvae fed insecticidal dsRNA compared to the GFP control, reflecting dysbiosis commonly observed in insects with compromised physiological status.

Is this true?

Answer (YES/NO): NO